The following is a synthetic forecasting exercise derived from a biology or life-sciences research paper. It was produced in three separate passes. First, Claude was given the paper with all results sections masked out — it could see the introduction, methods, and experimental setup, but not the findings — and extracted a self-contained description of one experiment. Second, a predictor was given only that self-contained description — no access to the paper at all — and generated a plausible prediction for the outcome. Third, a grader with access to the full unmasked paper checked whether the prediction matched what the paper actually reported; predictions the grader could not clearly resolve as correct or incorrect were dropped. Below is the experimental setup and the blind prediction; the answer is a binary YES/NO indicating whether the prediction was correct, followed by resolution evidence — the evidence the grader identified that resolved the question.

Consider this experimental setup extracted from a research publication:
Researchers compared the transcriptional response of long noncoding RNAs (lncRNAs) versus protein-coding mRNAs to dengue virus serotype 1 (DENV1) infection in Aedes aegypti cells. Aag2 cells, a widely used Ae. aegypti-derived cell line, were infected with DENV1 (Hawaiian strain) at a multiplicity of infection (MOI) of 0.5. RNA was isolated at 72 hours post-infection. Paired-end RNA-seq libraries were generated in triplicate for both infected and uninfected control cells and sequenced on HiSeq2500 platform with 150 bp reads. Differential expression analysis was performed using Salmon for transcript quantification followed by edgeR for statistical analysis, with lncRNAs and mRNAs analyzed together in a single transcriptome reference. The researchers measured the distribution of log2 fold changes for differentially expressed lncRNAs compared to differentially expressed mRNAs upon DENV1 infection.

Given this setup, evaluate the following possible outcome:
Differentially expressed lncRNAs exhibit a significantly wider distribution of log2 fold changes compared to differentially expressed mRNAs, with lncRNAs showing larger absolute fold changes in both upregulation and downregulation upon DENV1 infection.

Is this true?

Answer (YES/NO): NO